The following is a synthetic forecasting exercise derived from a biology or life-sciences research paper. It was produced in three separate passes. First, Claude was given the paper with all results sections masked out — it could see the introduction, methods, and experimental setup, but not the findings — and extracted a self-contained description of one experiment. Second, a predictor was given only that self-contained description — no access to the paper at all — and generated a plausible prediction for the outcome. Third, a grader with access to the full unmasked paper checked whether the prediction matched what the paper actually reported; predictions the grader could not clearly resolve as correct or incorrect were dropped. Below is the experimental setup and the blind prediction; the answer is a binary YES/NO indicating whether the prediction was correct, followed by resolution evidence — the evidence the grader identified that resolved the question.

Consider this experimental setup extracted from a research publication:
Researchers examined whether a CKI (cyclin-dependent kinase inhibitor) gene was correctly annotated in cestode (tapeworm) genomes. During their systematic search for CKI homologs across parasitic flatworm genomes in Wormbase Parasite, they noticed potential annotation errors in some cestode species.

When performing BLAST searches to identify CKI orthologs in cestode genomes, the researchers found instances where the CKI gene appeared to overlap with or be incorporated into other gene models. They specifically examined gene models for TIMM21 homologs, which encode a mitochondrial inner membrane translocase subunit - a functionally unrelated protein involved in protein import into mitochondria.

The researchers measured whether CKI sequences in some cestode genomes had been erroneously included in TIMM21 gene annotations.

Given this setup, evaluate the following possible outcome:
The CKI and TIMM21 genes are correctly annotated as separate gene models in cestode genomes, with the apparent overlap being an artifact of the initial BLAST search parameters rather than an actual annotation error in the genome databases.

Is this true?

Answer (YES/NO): NO